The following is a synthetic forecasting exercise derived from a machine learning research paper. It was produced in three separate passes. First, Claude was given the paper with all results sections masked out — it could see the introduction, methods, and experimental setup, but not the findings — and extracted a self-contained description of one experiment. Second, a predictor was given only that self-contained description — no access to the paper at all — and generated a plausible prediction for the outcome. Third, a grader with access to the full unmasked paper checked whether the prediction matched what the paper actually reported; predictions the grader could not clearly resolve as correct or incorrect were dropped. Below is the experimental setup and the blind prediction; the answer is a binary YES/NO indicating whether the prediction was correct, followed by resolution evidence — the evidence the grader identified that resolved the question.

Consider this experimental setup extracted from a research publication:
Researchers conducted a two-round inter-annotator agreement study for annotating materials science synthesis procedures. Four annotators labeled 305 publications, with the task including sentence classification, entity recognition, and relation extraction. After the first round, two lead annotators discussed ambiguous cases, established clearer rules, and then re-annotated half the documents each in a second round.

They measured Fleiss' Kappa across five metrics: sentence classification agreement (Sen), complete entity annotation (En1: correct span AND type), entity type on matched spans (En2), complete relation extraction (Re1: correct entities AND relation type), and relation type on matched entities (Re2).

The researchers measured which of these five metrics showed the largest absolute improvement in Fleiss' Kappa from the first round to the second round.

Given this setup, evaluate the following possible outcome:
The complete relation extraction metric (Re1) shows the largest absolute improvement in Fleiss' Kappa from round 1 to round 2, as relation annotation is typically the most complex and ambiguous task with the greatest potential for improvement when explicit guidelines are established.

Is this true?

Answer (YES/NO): NO